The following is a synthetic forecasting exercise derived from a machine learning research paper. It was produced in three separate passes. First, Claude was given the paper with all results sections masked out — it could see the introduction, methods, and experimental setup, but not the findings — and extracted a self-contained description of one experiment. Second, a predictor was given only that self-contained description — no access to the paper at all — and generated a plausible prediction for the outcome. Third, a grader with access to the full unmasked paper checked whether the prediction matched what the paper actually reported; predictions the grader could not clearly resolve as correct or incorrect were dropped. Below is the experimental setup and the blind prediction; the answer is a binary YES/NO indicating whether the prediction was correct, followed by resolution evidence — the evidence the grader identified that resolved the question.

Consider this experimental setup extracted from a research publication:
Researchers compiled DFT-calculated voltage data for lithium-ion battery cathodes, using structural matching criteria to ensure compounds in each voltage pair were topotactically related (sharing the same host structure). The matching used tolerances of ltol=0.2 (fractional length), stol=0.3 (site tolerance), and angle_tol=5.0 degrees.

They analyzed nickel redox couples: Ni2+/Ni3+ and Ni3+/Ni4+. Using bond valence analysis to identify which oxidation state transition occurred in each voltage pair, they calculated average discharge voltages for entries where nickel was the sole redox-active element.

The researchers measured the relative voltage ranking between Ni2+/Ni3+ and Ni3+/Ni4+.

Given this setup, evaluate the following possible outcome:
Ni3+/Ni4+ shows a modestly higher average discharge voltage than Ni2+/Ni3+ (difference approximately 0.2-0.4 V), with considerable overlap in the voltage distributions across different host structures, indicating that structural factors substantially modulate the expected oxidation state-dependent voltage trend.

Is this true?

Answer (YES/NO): NO